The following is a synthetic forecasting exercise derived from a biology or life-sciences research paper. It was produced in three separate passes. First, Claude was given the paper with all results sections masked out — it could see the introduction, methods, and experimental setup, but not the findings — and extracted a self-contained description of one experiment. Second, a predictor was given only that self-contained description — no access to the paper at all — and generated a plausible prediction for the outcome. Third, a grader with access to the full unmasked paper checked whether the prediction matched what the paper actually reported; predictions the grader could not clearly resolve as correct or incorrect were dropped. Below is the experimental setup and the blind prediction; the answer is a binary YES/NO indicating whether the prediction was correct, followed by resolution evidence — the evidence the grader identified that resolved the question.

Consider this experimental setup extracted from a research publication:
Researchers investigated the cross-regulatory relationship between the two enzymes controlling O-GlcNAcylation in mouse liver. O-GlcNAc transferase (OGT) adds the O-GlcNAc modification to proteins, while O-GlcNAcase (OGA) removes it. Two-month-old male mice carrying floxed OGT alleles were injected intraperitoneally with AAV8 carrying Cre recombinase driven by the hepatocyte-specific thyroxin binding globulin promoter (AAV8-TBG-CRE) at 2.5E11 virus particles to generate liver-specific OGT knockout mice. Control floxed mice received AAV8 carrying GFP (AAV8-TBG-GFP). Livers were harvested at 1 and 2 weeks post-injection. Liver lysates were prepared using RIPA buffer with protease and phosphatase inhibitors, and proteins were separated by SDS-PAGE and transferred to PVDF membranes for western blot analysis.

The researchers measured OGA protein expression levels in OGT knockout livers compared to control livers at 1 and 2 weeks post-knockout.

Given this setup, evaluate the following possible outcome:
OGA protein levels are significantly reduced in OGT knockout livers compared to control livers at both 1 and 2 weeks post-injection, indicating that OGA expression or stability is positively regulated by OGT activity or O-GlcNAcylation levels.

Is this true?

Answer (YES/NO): YES